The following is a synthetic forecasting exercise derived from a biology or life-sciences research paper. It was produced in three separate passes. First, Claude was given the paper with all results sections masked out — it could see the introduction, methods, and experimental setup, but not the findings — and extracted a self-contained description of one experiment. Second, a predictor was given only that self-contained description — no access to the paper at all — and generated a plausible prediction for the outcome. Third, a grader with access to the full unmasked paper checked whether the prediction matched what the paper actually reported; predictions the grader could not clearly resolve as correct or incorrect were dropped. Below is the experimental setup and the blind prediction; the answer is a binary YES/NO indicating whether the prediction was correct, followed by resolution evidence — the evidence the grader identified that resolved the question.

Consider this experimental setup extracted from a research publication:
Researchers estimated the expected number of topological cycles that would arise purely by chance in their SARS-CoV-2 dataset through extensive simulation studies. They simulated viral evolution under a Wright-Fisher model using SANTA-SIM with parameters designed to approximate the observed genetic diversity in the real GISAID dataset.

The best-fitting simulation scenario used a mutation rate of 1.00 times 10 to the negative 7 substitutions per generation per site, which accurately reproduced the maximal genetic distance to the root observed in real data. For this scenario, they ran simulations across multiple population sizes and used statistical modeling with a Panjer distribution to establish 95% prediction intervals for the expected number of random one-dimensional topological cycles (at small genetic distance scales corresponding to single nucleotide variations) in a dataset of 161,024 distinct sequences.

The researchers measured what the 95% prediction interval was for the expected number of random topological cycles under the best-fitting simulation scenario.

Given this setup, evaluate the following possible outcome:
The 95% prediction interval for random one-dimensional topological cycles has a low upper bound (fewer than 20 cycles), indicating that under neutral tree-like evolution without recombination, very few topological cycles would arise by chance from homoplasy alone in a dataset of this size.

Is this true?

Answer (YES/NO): NO